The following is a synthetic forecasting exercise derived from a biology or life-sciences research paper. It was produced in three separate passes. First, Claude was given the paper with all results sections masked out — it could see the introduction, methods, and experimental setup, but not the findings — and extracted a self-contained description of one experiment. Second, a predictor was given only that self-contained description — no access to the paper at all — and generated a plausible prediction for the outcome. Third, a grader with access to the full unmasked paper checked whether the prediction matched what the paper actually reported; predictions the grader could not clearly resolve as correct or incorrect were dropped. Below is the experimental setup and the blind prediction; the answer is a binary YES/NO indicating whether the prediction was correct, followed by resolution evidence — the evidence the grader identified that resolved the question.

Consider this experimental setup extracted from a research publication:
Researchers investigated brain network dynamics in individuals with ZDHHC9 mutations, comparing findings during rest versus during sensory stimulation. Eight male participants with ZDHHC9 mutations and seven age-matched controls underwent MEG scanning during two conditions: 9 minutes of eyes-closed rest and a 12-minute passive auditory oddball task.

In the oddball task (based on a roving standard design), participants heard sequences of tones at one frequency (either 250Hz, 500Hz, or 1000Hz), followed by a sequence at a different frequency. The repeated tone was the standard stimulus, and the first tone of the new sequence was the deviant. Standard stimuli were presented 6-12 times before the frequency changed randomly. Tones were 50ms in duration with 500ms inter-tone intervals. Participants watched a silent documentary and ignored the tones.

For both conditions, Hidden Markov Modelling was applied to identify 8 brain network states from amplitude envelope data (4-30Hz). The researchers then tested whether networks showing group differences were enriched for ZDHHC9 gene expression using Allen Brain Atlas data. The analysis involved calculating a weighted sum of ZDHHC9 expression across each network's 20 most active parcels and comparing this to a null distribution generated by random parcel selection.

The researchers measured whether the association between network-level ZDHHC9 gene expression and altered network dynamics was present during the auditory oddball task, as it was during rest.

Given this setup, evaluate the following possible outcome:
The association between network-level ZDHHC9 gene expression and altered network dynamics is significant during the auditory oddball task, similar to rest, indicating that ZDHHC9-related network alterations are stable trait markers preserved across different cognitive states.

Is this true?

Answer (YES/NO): NO